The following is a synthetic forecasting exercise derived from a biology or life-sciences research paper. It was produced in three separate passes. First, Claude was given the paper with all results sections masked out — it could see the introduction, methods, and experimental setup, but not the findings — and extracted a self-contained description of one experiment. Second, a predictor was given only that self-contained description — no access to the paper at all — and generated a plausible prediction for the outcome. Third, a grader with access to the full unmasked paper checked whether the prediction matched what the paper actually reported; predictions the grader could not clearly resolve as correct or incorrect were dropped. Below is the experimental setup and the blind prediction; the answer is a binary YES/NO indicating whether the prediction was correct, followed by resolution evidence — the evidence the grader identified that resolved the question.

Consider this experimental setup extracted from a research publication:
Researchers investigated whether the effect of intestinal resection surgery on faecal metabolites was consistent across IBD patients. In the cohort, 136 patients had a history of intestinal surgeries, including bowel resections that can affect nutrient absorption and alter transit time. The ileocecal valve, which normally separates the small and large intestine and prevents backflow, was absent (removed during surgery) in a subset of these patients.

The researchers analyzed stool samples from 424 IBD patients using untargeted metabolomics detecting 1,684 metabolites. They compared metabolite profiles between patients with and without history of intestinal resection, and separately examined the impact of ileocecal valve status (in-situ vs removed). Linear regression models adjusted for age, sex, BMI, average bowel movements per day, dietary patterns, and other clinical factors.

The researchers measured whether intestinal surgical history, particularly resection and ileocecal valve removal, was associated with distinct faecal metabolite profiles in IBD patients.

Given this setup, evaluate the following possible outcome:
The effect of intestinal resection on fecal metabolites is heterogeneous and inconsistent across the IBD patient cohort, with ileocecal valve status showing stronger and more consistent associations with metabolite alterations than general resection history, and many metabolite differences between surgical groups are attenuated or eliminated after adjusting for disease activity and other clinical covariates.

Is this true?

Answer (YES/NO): NO